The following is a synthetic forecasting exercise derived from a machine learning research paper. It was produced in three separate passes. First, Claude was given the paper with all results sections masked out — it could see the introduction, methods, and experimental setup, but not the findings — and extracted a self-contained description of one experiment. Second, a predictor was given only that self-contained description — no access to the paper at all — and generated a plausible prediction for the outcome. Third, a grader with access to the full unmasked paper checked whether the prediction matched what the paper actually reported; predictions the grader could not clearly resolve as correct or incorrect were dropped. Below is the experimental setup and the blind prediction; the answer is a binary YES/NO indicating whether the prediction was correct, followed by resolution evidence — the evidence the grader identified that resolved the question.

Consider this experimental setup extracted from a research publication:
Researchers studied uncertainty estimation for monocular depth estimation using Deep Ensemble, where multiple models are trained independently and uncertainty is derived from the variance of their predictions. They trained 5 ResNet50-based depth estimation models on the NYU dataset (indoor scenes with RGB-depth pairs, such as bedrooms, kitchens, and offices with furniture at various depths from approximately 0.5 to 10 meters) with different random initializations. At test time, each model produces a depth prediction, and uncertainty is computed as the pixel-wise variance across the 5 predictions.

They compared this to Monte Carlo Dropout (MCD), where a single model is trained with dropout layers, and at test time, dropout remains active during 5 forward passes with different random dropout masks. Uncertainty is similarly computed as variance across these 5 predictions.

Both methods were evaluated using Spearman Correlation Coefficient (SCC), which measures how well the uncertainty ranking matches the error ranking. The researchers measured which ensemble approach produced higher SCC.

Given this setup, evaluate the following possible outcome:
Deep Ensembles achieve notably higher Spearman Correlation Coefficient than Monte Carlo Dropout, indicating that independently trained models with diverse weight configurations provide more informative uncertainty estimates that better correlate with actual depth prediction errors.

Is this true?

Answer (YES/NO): NO